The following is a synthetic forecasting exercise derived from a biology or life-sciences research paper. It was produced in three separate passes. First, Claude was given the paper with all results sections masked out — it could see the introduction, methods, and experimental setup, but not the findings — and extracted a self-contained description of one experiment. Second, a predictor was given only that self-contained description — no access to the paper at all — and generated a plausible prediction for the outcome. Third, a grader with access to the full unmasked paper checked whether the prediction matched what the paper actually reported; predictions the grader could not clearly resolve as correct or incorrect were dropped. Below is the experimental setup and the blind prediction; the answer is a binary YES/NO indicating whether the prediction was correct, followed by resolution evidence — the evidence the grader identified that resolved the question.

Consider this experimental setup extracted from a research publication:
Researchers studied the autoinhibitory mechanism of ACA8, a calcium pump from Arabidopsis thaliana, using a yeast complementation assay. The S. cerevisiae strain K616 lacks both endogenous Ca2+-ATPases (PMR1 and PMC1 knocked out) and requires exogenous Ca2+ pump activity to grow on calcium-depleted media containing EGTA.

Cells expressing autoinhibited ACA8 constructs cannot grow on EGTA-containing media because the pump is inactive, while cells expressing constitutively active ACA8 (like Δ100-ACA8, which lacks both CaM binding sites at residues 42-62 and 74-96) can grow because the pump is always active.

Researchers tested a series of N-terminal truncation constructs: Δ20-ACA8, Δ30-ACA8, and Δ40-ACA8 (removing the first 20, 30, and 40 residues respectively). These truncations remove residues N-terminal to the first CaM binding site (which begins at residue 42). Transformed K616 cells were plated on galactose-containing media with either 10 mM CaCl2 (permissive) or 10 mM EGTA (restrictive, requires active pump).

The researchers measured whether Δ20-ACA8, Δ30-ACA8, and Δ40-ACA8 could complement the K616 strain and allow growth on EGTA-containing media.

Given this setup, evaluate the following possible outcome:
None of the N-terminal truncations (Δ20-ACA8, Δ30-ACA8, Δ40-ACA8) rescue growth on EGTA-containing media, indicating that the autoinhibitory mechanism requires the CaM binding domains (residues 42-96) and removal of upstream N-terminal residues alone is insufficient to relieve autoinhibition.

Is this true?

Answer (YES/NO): NO